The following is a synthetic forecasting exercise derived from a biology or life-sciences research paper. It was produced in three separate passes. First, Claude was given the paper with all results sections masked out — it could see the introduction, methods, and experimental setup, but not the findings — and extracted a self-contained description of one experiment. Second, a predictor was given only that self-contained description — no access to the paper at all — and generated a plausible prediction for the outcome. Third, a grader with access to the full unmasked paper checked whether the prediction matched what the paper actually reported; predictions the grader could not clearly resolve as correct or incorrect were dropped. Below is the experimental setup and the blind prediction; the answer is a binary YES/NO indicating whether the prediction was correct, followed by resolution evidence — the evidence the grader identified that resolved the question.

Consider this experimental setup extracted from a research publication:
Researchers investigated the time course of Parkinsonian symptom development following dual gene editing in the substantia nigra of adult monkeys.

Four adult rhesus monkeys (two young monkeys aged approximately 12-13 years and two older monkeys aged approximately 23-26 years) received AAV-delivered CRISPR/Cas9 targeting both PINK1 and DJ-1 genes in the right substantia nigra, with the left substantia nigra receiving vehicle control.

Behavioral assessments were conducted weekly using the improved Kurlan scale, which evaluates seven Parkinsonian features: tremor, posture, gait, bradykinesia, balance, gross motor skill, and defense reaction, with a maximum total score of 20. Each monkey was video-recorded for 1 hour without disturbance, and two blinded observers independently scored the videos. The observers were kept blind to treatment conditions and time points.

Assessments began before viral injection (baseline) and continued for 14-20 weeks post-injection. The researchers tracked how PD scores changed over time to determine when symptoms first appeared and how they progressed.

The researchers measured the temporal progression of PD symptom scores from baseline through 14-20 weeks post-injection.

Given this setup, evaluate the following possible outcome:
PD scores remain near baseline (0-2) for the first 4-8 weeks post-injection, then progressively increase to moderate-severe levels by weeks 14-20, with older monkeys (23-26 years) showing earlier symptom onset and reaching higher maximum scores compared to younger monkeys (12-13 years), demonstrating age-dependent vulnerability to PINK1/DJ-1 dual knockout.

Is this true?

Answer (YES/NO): NO